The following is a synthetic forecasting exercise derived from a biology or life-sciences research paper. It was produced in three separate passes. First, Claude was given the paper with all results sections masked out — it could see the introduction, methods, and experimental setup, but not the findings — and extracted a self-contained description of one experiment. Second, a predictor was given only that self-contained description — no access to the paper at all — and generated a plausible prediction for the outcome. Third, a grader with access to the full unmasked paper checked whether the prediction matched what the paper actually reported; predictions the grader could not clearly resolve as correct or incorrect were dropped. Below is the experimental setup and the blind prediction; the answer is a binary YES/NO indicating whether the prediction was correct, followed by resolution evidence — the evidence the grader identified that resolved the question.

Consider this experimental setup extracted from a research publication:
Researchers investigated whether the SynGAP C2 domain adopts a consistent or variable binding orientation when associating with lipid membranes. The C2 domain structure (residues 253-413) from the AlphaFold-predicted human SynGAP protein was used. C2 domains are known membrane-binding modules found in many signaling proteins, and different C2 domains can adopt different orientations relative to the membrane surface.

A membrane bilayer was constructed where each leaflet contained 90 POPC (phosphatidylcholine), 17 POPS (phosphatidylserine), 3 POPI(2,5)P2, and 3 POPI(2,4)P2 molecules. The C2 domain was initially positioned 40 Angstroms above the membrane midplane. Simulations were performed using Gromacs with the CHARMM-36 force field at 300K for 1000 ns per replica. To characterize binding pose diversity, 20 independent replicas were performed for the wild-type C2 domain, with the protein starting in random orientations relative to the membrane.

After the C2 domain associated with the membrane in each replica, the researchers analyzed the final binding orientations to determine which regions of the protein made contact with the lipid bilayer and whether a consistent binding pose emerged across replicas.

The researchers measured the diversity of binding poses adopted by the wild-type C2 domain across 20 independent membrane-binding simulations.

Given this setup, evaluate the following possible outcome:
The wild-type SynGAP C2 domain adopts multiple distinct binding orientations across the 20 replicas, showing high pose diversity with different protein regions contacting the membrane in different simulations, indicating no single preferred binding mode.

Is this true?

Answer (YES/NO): NO